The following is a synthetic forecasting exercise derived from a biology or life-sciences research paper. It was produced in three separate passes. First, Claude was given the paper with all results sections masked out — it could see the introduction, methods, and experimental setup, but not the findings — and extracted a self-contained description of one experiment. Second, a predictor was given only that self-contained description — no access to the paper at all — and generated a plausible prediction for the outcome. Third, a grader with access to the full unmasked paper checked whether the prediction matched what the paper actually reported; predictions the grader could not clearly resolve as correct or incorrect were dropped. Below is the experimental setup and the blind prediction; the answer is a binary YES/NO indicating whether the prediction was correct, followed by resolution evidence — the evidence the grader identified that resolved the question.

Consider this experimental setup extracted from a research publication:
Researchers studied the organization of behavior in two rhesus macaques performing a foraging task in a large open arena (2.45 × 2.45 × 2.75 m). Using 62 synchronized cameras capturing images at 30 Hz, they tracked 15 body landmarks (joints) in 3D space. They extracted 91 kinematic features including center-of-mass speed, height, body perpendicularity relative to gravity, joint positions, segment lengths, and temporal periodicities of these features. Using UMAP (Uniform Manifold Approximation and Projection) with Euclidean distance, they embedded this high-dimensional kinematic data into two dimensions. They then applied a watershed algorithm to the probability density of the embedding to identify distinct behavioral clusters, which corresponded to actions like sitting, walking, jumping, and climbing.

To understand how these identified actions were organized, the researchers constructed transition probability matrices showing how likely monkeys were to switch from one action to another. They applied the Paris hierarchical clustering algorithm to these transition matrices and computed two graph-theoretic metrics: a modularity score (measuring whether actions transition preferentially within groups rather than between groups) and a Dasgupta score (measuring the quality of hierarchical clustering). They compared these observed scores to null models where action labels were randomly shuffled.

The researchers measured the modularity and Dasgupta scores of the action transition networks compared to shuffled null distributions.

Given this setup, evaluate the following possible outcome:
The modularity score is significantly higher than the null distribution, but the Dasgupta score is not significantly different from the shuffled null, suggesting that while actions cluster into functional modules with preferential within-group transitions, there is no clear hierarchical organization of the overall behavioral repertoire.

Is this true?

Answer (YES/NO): NO